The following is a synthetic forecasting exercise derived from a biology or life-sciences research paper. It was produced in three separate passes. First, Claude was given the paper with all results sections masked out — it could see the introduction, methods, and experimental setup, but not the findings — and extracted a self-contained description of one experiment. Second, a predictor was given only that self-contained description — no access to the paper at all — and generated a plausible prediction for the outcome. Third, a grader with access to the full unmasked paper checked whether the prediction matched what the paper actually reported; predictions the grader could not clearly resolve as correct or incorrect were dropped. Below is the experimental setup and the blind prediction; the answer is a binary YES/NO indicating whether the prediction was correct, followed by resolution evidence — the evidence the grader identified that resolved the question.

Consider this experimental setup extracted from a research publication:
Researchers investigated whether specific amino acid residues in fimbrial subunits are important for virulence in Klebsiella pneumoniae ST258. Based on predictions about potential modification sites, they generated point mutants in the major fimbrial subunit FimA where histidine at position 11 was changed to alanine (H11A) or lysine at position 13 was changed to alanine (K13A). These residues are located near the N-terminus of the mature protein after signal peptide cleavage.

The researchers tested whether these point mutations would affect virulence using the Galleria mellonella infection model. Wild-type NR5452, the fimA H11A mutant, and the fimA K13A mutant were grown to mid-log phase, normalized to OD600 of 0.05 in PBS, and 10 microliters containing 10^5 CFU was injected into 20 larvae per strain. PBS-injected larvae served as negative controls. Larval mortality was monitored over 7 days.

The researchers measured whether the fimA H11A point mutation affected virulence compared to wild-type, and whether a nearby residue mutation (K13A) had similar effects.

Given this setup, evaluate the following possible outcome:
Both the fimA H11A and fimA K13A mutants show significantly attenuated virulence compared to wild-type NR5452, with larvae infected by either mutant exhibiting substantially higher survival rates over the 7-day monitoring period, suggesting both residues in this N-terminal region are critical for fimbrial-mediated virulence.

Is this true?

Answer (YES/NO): NO